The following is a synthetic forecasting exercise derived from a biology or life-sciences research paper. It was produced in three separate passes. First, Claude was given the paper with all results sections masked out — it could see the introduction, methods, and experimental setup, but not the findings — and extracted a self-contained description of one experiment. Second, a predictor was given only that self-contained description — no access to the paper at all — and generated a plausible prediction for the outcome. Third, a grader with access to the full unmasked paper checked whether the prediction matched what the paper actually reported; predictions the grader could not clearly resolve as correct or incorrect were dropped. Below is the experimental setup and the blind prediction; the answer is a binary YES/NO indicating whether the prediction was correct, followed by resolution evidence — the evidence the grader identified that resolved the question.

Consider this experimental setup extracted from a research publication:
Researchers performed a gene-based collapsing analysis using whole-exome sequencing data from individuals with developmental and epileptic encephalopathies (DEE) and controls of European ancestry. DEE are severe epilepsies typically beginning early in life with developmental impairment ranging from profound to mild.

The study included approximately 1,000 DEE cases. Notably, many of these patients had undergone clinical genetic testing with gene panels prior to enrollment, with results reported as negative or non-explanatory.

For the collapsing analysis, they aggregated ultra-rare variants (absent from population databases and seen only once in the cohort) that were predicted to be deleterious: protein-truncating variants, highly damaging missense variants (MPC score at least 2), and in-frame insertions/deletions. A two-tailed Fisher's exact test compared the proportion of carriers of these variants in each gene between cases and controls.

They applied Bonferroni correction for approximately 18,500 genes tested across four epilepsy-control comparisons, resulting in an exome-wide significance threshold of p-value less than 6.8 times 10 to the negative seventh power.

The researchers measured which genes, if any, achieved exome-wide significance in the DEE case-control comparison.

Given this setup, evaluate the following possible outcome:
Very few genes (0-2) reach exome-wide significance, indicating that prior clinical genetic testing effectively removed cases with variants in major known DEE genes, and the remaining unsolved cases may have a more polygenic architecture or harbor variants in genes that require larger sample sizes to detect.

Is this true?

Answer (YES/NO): NO